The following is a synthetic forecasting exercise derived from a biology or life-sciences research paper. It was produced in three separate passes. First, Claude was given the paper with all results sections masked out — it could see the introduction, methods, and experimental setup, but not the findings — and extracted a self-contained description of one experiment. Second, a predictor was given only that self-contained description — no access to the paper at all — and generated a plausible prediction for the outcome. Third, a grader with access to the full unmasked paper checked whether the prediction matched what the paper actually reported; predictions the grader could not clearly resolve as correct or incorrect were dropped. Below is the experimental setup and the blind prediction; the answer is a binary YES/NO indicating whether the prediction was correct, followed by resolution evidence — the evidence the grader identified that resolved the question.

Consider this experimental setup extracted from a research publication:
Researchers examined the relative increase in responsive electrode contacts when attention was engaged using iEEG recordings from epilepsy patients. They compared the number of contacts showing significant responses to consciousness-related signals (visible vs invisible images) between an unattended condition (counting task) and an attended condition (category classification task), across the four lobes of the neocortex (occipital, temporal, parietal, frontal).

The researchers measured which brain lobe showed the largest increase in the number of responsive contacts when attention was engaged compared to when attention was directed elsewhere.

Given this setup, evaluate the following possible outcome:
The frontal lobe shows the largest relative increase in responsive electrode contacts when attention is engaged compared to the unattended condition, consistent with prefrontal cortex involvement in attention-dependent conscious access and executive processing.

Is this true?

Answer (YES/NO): YES